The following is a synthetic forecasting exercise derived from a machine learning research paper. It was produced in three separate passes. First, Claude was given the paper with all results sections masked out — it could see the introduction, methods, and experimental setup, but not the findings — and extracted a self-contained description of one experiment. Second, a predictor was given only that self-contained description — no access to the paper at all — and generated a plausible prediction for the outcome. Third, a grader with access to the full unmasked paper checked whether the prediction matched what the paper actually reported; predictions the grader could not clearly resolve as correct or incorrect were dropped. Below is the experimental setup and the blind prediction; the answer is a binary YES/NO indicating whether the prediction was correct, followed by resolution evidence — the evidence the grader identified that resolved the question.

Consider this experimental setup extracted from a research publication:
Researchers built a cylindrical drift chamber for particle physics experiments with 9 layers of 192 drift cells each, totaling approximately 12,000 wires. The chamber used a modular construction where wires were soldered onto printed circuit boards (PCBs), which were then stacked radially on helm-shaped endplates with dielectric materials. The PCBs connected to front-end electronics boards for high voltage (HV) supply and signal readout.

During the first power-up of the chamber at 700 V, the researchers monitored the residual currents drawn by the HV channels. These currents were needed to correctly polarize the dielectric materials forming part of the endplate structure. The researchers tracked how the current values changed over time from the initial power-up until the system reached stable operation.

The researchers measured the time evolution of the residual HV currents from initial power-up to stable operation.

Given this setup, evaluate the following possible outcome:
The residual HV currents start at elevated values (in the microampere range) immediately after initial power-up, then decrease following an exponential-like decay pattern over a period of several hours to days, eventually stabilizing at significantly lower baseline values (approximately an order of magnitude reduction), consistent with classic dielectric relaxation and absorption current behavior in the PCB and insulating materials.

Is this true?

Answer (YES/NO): NO